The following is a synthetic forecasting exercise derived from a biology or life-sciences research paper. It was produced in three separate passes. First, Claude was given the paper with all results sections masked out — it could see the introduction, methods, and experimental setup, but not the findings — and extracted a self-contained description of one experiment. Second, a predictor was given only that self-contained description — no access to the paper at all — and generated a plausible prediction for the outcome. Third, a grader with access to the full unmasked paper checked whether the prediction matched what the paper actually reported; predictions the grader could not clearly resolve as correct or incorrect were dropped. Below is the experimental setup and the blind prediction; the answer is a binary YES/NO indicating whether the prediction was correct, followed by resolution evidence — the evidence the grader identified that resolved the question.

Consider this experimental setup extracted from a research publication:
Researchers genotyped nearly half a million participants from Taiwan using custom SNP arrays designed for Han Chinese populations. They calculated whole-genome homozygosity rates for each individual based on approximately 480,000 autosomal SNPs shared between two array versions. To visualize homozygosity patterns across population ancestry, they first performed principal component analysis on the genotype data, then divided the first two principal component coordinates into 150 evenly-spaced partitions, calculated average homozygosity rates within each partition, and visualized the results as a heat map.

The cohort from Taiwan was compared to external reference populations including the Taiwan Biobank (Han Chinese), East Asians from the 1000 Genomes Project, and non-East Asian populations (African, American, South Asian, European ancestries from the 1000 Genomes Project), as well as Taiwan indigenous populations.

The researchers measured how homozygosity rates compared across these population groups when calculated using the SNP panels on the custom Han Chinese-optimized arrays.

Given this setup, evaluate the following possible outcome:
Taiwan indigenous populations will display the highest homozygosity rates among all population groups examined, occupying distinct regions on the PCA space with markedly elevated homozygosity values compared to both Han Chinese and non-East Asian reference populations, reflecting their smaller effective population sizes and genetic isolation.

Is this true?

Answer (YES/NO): NO